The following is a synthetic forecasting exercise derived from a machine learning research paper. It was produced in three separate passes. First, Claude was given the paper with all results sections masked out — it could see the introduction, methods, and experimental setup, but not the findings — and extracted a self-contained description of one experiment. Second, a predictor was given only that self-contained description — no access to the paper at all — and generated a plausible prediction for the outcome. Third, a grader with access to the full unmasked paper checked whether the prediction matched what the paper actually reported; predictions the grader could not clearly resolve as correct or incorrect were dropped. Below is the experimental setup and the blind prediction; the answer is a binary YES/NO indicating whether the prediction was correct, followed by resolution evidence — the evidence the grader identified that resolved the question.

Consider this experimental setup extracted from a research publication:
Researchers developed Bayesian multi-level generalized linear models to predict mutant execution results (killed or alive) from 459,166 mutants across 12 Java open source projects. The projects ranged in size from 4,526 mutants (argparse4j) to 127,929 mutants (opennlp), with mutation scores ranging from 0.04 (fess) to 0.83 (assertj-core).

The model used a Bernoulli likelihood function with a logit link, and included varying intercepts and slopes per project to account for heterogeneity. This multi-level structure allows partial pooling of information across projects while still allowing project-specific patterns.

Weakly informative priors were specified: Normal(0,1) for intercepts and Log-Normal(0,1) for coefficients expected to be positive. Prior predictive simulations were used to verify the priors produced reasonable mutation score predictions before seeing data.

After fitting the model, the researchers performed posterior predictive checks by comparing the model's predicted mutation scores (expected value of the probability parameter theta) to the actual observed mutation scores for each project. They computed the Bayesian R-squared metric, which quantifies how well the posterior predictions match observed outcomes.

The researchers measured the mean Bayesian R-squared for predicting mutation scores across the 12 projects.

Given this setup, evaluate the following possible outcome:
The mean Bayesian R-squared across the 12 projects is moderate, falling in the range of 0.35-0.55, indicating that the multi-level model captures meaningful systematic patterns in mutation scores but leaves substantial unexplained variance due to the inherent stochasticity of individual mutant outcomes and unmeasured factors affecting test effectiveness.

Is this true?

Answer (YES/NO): NO